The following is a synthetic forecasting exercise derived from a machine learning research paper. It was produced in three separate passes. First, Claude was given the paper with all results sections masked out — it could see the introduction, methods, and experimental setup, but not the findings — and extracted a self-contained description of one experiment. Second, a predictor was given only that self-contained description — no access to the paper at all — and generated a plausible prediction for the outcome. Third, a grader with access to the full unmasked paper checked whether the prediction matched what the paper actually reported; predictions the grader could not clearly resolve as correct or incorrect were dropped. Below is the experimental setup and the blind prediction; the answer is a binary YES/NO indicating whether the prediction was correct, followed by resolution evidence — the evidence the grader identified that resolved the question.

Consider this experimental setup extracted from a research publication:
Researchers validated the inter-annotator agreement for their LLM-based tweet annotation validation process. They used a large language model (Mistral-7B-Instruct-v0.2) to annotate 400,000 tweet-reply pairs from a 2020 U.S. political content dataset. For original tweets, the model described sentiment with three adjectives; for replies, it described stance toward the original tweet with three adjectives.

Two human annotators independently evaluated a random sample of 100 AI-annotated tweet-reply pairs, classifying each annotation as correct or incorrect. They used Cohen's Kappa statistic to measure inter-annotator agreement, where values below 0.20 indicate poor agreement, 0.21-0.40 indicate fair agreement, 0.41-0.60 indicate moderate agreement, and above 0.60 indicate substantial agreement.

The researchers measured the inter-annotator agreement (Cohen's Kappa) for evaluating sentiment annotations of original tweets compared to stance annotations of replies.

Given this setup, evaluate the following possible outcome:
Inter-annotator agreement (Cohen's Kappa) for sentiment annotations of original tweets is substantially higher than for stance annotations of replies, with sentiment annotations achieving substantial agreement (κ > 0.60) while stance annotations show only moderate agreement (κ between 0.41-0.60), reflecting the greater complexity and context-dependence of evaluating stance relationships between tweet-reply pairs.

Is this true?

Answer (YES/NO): NO